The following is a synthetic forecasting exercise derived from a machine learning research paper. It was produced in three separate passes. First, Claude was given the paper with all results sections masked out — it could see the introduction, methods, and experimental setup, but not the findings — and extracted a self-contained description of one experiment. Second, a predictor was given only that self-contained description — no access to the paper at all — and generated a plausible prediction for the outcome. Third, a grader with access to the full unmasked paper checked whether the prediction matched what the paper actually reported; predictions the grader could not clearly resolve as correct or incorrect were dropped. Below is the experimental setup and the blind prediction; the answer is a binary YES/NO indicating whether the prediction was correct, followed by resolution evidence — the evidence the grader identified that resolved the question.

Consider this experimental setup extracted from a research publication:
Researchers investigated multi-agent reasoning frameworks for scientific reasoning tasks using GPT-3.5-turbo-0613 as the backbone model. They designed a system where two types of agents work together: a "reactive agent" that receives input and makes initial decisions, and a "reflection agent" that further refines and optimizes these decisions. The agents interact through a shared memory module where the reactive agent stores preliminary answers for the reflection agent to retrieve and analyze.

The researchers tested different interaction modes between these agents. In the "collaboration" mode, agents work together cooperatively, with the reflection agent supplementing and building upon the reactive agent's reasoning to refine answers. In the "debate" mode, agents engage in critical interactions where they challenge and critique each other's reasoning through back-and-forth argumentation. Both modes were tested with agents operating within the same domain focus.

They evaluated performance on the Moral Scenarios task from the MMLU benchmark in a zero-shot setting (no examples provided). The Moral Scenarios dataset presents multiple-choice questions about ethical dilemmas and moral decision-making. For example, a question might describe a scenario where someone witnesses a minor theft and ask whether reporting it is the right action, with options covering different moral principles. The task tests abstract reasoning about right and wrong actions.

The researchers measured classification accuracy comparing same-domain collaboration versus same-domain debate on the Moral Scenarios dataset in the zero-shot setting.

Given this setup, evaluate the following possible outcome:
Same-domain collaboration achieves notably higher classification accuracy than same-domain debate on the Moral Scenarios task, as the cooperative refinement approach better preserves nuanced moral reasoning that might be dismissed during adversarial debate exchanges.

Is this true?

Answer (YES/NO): YES